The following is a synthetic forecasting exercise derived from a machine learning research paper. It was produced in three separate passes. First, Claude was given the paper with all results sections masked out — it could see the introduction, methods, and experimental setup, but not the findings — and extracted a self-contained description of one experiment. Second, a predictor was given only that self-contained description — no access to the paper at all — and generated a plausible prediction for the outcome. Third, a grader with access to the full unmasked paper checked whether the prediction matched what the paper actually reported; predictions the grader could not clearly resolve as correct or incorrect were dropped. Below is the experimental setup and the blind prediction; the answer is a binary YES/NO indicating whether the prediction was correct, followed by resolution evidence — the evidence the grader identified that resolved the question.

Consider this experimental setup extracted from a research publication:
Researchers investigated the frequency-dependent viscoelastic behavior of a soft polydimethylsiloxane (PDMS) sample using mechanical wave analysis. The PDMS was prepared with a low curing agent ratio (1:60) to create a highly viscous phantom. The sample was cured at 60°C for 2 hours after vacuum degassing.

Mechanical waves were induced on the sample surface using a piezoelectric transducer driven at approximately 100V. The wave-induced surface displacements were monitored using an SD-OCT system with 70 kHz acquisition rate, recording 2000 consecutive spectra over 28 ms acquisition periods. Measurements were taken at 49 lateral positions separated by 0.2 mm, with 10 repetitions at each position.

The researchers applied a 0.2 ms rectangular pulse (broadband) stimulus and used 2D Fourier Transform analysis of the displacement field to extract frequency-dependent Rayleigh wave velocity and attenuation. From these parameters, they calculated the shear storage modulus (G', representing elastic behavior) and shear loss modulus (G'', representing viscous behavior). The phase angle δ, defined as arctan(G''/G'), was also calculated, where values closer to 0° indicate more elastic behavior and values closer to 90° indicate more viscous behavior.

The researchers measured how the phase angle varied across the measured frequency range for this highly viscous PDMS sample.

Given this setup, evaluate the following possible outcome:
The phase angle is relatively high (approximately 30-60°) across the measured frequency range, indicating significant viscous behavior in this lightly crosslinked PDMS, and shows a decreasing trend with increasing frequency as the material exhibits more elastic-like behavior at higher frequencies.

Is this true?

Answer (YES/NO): NO